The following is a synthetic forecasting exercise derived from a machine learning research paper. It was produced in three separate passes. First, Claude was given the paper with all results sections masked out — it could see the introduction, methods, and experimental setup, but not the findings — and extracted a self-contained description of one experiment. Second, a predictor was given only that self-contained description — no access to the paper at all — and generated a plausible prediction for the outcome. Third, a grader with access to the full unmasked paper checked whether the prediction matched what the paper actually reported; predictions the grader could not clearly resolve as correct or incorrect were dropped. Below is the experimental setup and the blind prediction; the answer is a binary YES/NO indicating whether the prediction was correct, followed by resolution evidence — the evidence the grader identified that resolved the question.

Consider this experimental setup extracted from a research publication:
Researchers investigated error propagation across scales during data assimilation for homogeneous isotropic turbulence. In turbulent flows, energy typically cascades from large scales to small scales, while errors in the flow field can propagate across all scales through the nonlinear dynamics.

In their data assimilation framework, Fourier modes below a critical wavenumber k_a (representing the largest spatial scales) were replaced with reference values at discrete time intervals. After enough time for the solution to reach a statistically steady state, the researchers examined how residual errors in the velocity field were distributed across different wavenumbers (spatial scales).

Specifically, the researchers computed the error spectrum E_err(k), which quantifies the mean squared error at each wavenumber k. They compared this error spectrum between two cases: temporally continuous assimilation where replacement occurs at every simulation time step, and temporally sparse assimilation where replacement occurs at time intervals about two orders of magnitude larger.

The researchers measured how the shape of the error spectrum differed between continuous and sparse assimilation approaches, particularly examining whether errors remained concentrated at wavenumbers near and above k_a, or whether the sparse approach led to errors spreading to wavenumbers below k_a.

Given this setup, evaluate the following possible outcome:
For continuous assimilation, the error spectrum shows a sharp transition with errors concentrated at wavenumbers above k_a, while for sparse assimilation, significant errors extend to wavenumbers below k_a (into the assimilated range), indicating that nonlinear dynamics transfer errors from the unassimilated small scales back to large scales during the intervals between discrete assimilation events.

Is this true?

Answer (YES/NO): NO